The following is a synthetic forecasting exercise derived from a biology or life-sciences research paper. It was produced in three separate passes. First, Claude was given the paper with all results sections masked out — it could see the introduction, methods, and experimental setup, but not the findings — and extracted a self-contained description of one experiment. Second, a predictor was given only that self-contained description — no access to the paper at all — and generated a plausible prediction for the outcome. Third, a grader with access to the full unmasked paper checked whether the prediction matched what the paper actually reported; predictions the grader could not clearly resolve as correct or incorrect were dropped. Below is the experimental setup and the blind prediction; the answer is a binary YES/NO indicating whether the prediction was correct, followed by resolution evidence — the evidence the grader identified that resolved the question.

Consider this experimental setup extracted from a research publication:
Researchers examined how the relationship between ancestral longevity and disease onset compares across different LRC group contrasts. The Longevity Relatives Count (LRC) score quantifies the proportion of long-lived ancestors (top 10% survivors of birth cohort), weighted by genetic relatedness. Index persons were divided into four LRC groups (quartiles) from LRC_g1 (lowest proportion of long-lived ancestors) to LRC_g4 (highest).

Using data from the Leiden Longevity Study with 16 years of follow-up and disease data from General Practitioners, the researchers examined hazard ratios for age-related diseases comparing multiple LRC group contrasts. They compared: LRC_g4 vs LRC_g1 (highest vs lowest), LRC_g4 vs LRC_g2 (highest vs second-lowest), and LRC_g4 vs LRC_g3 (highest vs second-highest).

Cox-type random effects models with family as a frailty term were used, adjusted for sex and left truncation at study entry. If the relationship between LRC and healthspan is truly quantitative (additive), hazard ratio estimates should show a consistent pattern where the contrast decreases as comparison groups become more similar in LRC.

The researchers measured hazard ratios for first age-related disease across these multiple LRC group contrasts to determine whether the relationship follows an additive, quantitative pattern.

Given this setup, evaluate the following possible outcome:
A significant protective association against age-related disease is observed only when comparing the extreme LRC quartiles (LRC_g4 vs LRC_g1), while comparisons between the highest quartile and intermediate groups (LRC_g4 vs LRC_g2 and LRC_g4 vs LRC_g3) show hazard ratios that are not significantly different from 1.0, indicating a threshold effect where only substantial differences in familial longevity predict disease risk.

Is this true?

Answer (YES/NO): NO